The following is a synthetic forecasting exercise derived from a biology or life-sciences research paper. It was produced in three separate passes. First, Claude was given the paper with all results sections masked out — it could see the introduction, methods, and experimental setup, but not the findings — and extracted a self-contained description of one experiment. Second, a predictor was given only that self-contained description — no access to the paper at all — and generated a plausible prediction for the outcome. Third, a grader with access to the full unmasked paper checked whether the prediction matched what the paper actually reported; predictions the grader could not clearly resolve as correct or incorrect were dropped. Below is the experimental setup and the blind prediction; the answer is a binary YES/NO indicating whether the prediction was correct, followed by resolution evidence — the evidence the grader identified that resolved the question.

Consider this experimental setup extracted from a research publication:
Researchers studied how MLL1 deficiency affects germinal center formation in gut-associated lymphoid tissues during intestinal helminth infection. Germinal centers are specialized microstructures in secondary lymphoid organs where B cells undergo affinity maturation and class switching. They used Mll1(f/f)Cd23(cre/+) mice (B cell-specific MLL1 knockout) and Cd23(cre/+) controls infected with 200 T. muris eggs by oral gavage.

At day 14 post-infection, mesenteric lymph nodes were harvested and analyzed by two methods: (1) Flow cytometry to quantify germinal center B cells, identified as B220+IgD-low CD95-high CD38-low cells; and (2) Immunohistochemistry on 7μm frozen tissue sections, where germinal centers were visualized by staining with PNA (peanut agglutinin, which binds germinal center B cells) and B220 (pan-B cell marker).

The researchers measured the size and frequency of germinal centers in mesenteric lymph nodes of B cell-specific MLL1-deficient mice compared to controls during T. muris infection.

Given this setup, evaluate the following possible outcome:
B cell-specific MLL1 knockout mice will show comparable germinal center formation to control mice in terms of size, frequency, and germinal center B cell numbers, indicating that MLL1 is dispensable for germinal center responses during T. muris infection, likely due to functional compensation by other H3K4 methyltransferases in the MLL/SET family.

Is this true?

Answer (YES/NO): NO